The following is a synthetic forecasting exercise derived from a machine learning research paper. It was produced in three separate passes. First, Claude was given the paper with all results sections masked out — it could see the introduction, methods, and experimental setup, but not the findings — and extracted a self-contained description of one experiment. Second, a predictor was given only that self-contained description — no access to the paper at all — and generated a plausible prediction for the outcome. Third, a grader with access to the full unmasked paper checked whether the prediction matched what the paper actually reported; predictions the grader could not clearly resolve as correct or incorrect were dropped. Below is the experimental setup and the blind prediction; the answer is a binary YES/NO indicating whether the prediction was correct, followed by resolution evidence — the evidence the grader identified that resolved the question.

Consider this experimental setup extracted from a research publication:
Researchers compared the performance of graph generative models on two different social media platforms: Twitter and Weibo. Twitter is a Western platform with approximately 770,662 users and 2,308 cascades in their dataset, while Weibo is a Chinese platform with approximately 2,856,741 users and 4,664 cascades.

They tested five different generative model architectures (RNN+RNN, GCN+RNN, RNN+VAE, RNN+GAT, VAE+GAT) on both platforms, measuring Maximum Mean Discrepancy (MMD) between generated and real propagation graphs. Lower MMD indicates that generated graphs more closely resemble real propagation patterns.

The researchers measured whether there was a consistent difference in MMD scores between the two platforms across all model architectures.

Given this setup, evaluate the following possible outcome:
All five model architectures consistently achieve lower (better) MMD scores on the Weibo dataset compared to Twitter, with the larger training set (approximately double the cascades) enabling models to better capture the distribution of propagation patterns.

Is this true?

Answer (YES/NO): NO